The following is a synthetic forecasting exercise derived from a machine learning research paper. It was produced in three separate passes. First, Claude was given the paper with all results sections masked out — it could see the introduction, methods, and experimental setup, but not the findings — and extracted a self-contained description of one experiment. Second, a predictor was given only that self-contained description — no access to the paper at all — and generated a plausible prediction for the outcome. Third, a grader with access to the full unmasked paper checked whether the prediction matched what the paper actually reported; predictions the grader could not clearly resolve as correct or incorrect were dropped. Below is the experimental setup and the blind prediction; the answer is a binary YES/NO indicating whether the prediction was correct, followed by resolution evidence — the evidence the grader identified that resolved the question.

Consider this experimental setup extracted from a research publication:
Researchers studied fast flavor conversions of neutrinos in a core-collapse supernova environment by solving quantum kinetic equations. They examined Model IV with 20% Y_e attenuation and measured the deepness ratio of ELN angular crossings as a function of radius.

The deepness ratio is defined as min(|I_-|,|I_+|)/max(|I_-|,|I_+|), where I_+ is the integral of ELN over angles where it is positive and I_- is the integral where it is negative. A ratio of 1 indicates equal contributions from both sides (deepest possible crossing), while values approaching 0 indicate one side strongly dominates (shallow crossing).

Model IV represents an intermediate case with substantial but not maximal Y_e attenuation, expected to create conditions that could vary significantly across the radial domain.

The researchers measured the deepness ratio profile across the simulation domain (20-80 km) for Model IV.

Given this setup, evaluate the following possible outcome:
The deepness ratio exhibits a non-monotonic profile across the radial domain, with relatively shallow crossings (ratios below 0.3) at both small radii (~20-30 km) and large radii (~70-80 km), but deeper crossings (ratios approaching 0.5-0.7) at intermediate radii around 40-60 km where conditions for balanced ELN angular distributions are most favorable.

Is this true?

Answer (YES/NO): NO